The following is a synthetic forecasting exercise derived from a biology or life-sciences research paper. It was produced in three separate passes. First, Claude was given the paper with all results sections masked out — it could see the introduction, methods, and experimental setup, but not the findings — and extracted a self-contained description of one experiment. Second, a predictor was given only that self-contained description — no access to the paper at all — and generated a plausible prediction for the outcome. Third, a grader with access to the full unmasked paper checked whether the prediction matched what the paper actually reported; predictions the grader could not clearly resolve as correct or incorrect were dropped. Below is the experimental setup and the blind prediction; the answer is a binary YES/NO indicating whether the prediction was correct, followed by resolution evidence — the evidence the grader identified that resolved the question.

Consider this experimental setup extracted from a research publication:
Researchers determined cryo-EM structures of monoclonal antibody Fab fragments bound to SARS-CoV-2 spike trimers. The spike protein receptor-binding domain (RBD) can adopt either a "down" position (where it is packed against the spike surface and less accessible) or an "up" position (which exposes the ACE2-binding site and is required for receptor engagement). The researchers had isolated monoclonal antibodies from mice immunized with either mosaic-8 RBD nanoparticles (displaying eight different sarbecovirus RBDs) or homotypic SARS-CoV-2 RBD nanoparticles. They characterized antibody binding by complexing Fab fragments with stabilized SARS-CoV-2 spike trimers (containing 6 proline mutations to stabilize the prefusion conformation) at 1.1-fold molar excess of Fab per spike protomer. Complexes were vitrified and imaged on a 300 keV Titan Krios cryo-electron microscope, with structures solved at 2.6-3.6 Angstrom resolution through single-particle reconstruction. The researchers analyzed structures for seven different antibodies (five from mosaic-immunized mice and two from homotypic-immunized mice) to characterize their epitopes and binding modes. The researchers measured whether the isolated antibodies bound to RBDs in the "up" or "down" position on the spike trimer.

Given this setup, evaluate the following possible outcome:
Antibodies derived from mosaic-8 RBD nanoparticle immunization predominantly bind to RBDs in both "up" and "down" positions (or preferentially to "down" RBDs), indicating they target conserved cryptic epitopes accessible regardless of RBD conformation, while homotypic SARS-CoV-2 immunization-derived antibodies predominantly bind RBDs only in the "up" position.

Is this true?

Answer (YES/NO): NO